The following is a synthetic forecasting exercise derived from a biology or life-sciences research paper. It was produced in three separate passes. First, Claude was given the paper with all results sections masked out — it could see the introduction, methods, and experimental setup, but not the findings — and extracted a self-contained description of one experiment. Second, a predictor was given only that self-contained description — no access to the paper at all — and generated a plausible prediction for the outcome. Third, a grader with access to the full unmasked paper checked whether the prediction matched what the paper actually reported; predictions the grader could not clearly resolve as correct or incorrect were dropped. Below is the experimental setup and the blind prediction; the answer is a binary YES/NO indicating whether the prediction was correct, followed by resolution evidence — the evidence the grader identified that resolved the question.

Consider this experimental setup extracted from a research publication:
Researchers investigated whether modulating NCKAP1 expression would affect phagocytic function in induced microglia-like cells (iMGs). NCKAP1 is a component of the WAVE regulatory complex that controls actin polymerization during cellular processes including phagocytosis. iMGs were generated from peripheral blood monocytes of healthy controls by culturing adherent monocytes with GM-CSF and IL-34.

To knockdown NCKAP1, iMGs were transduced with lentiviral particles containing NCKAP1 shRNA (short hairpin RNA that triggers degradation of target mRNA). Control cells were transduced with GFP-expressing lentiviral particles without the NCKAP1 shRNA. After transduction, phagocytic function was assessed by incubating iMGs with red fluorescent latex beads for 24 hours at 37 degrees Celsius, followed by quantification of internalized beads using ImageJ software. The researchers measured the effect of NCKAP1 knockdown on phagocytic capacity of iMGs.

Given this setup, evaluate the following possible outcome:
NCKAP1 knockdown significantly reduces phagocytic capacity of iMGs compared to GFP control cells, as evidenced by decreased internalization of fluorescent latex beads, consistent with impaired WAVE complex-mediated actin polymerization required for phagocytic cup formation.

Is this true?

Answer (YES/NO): YES